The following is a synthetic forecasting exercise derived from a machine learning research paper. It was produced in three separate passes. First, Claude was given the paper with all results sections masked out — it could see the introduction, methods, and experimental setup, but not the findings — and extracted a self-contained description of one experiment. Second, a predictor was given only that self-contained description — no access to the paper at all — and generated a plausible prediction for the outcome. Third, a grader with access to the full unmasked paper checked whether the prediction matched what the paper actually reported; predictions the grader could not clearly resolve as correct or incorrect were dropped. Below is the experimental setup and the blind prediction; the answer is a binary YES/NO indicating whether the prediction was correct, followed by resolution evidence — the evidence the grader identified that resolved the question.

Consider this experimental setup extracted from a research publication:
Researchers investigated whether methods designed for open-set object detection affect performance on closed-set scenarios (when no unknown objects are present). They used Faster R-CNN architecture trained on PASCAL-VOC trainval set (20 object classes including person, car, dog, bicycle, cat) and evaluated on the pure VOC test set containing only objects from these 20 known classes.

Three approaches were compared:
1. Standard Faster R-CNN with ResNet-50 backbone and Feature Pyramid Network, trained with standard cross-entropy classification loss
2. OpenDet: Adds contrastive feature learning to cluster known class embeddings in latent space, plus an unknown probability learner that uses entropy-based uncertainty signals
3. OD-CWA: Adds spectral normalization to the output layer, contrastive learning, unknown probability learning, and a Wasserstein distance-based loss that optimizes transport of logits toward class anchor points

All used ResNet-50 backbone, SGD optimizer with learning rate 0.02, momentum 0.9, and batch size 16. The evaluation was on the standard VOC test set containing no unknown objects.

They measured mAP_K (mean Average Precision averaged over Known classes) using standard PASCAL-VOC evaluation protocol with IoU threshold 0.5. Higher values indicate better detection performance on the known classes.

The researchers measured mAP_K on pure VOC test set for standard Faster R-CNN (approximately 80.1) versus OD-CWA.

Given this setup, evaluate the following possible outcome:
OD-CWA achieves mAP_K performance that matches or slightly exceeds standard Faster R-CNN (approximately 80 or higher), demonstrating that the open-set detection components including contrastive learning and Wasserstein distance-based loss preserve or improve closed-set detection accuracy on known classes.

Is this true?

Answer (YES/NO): NO